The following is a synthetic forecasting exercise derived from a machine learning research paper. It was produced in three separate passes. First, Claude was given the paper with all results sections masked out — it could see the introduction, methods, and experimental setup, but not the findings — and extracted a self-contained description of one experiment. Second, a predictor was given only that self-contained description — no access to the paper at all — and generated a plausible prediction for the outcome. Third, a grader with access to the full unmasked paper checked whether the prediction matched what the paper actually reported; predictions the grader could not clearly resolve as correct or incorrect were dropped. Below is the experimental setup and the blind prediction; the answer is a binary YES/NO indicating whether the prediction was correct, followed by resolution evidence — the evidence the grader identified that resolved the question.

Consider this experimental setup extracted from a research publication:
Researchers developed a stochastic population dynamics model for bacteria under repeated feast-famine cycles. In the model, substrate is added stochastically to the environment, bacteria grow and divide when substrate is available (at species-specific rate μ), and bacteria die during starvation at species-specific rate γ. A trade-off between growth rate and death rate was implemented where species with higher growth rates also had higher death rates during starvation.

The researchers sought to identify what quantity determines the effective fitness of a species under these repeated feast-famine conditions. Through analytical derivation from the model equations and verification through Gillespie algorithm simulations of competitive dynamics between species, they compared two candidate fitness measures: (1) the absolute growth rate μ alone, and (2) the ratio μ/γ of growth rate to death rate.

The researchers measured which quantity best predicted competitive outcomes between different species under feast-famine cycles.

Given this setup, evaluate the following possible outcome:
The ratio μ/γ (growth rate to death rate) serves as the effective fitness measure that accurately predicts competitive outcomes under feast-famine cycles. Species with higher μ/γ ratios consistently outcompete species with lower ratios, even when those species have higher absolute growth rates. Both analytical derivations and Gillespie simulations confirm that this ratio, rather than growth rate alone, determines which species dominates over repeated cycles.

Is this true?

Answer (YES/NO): YES